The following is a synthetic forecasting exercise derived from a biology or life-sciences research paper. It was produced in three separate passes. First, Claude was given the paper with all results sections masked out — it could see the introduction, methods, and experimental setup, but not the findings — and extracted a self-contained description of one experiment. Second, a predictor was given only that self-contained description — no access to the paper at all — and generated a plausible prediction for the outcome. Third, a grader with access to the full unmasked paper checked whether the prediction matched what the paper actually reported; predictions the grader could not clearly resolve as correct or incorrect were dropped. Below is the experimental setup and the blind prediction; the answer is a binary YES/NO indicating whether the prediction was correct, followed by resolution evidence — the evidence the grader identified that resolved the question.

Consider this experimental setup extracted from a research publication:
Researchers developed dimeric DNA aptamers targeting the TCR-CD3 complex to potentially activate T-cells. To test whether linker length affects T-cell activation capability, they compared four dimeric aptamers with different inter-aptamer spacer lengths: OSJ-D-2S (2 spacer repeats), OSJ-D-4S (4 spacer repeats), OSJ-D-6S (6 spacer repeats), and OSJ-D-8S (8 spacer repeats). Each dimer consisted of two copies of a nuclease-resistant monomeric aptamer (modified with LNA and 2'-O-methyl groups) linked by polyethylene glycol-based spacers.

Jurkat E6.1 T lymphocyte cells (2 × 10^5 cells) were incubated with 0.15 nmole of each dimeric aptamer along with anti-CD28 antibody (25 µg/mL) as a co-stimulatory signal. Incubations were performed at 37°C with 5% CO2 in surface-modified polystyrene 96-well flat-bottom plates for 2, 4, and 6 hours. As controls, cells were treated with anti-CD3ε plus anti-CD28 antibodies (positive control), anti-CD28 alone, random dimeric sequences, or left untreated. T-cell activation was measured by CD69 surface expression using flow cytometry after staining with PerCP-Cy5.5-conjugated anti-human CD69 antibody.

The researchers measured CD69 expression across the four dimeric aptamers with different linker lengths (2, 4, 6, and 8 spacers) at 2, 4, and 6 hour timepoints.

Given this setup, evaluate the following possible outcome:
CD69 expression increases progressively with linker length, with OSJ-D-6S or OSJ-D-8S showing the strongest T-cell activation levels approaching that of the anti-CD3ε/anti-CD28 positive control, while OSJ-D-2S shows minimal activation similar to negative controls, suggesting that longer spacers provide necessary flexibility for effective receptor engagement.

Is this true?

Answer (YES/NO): NO